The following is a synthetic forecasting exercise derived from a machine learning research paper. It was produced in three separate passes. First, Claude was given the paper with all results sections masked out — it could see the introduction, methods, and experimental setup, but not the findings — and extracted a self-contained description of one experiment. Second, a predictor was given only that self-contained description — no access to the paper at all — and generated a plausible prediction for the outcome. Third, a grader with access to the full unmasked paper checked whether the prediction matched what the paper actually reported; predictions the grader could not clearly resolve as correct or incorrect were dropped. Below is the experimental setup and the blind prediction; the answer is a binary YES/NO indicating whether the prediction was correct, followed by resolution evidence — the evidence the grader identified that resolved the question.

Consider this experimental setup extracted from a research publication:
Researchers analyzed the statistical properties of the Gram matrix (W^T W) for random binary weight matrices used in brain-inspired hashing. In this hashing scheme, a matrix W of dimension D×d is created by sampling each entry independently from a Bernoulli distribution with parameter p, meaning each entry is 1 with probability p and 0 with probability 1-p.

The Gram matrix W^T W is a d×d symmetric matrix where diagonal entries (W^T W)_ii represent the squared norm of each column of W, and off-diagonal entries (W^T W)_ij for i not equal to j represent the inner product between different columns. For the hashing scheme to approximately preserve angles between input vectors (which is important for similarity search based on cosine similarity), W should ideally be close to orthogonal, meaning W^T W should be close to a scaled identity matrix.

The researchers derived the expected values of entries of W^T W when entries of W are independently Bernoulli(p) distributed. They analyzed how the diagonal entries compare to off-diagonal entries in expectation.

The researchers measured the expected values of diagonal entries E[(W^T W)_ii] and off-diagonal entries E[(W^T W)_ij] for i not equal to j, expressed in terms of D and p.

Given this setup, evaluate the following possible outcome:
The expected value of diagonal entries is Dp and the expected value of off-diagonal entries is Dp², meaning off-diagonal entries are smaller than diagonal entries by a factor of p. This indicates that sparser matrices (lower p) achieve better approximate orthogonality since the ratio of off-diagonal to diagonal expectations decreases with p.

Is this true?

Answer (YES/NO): YES